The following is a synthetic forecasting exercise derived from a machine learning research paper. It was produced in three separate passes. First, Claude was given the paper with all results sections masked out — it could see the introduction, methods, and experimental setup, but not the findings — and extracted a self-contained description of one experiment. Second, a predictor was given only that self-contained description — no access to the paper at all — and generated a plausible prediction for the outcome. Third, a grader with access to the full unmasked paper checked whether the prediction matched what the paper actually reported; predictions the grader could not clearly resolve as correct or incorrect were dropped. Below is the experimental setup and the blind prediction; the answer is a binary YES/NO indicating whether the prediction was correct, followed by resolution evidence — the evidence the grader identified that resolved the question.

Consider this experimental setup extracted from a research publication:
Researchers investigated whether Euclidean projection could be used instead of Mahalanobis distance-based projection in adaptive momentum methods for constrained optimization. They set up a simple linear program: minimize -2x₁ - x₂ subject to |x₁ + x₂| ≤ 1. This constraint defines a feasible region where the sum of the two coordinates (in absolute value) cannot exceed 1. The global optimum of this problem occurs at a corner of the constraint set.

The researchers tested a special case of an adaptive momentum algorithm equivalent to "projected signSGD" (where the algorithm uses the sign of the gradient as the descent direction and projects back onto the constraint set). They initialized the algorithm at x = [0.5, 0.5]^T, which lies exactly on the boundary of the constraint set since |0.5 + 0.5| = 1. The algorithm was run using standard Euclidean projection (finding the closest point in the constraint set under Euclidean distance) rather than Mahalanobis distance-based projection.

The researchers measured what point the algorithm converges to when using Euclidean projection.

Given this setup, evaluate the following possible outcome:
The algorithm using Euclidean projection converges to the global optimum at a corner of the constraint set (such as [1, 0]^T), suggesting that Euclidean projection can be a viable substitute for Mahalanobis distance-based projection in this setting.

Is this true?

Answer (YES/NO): NO